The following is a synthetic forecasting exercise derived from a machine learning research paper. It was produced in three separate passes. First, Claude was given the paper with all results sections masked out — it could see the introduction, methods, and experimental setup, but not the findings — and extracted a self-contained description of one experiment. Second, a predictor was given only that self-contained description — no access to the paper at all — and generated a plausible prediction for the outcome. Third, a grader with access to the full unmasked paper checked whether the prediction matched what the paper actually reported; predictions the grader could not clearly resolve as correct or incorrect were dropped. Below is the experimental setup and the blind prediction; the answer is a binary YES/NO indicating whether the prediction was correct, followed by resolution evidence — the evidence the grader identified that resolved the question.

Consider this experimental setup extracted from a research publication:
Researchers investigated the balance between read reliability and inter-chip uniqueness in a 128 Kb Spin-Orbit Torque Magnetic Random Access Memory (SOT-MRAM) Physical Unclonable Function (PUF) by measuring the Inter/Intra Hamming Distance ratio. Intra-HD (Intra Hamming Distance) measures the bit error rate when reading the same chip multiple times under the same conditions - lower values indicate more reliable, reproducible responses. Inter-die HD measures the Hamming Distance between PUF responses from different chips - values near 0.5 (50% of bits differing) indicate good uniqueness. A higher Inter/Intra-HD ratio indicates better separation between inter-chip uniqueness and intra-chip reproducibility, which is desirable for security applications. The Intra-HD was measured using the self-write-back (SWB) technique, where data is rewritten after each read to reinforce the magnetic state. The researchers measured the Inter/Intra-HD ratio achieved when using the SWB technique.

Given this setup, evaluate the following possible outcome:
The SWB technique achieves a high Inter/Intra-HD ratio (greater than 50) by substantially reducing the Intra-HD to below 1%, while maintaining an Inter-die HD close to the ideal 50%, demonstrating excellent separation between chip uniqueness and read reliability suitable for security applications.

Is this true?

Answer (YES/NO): YES